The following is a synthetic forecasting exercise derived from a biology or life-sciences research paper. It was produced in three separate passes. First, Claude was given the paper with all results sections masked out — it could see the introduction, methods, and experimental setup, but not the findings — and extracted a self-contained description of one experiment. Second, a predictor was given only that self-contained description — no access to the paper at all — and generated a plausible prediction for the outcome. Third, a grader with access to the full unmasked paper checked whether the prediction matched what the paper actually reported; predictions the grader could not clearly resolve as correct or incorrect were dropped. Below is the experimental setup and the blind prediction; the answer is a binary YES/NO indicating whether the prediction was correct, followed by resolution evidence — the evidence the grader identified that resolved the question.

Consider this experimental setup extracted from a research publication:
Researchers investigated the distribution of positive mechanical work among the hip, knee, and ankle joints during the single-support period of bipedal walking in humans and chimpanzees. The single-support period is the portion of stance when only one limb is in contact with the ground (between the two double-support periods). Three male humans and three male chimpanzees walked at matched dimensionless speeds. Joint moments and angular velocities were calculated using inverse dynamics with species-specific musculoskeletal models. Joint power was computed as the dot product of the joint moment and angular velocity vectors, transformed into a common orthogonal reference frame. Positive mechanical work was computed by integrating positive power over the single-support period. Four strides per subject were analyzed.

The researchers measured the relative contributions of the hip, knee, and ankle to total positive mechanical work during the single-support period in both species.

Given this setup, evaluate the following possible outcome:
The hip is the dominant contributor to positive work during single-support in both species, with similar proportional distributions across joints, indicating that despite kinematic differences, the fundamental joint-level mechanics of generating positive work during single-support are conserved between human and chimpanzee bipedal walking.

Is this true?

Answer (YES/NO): NO